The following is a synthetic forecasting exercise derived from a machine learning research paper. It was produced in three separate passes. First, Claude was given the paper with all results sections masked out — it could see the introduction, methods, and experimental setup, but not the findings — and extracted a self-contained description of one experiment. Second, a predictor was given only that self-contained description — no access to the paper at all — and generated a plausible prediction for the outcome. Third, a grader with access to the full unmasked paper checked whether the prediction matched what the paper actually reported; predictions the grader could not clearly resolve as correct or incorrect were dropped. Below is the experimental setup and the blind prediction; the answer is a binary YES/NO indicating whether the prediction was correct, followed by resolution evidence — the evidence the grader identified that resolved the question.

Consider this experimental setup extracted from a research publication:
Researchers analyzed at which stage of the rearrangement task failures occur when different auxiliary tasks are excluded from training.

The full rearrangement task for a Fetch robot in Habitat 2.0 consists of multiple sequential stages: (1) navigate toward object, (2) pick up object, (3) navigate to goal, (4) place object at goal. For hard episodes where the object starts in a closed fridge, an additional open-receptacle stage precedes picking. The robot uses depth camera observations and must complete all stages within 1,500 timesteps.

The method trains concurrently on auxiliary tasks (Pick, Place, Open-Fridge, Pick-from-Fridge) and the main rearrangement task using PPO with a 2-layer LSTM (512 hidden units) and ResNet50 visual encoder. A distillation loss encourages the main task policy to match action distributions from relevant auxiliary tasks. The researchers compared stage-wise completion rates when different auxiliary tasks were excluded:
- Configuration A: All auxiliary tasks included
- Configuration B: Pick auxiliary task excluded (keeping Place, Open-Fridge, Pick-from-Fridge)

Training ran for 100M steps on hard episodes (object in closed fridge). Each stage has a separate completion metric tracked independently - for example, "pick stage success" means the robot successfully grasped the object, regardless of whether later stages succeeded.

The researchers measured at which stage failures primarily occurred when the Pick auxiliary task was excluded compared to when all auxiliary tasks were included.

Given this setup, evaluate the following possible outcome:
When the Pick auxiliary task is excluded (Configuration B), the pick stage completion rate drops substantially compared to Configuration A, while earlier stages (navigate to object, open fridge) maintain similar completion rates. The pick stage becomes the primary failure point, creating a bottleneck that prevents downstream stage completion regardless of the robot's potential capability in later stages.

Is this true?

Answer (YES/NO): NO